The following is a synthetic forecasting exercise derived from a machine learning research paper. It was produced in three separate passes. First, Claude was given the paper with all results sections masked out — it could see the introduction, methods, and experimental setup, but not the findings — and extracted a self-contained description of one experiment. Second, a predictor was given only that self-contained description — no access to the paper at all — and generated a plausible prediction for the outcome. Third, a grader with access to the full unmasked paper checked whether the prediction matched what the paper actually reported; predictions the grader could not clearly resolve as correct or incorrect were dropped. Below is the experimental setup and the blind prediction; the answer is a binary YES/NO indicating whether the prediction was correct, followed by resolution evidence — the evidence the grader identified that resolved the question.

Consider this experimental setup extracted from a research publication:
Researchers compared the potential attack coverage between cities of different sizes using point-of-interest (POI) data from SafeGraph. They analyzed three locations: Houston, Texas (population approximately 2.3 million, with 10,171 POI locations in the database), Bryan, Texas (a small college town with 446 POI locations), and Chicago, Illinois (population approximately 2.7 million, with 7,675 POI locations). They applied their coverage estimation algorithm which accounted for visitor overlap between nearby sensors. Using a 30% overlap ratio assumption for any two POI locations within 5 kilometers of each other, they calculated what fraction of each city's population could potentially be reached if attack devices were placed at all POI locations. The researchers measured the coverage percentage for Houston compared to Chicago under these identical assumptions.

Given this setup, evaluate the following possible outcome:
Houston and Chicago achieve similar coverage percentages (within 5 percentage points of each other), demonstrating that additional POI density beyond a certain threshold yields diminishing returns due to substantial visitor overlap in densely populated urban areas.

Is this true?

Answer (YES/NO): NO